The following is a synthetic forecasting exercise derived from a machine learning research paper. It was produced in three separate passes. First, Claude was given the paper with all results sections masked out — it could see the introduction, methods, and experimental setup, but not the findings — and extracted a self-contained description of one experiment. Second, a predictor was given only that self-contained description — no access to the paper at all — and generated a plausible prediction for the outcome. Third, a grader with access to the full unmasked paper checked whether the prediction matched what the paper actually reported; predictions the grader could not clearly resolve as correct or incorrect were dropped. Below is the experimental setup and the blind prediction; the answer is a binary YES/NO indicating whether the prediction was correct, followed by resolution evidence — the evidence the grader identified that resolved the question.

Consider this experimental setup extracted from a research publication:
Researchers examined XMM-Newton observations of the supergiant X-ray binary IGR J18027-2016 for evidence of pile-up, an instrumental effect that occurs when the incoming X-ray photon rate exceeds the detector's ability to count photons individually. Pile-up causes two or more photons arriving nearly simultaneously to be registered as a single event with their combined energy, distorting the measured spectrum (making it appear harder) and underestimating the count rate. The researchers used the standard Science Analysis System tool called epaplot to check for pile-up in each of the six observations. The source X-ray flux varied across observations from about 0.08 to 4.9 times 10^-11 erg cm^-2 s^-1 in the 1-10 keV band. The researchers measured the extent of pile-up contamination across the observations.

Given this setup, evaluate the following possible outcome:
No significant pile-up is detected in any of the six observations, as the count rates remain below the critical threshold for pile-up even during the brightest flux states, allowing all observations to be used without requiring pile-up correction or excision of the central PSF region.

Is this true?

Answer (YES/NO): YES